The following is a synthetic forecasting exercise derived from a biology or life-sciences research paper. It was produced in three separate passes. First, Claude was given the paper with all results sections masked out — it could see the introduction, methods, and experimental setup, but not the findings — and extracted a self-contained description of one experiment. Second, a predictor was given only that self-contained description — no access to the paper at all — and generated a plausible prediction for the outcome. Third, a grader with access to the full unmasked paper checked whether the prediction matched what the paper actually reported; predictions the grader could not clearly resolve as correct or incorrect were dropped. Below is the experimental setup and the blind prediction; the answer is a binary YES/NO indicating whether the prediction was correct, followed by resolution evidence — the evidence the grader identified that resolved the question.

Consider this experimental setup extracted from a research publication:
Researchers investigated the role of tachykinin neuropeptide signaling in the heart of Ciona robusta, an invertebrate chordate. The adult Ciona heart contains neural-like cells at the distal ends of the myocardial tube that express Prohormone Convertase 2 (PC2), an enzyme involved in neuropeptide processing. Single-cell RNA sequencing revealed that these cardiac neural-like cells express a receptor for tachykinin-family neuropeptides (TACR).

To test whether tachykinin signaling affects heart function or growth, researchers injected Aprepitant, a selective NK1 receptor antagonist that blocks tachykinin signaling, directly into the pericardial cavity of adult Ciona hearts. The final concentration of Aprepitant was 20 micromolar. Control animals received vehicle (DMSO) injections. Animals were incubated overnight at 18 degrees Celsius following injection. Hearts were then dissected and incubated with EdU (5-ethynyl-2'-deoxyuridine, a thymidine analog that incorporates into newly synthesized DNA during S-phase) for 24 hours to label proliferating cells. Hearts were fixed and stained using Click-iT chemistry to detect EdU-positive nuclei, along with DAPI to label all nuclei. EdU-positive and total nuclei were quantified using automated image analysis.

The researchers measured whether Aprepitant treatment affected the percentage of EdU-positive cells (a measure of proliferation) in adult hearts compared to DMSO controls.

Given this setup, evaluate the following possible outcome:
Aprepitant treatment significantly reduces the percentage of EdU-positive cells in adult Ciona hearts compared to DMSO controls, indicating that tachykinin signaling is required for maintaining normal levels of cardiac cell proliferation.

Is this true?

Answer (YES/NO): YES